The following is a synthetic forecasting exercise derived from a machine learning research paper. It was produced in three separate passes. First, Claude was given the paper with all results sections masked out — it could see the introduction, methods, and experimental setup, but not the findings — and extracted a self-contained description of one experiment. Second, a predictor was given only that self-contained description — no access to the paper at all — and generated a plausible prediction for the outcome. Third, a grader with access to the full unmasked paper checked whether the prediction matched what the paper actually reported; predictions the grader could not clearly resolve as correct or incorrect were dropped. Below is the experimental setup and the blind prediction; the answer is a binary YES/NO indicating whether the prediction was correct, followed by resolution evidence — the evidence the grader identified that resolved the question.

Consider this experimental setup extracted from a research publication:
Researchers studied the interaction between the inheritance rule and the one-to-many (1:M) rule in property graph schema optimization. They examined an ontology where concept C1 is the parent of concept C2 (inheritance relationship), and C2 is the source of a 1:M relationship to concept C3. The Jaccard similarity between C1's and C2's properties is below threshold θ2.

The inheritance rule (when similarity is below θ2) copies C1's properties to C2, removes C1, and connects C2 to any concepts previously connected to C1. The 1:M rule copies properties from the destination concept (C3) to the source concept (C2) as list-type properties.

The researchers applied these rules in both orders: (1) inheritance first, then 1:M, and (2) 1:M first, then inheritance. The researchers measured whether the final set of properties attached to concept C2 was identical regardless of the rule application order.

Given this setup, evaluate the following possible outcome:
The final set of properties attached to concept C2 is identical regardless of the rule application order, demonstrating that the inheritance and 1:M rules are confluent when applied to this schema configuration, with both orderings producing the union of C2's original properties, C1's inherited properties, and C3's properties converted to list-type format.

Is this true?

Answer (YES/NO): YES